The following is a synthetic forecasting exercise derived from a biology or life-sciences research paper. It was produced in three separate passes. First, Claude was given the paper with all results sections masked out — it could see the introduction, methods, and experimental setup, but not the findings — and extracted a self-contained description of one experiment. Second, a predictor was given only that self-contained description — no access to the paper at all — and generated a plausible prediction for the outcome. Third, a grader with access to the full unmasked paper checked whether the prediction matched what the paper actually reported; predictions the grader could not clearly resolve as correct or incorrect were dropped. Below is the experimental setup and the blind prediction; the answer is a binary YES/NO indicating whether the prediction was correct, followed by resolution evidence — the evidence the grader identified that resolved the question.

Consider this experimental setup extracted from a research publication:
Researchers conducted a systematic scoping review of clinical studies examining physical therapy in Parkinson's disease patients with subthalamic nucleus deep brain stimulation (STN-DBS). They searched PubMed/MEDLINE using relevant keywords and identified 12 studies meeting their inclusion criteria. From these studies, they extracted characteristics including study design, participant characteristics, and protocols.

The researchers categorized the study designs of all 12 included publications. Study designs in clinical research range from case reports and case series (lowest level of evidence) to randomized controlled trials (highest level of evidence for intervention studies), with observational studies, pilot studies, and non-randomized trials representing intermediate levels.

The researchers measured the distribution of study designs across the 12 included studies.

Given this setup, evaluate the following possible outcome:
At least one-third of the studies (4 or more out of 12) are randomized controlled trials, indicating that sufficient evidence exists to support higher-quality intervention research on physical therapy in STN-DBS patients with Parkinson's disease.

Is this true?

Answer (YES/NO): NO